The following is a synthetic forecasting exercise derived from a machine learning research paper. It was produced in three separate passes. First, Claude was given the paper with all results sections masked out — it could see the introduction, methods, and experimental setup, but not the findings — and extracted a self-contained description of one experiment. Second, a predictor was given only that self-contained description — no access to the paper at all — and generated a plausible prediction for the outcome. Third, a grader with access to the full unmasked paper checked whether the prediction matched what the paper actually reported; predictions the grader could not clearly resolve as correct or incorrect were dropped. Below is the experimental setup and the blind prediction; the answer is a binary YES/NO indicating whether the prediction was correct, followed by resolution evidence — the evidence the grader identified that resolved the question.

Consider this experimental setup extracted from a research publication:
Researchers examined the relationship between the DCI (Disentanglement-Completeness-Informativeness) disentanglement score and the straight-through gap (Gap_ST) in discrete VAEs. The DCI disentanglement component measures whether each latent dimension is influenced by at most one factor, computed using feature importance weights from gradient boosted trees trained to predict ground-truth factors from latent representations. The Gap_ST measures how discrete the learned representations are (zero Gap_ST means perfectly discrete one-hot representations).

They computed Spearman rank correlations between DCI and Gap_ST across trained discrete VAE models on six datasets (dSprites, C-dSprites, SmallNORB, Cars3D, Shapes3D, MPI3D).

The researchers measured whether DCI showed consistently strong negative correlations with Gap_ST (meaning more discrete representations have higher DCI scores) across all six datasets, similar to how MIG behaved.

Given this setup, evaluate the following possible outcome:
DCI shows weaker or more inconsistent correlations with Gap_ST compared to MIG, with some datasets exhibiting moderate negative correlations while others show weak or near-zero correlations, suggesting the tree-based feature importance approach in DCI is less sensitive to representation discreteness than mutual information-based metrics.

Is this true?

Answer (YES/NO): YES